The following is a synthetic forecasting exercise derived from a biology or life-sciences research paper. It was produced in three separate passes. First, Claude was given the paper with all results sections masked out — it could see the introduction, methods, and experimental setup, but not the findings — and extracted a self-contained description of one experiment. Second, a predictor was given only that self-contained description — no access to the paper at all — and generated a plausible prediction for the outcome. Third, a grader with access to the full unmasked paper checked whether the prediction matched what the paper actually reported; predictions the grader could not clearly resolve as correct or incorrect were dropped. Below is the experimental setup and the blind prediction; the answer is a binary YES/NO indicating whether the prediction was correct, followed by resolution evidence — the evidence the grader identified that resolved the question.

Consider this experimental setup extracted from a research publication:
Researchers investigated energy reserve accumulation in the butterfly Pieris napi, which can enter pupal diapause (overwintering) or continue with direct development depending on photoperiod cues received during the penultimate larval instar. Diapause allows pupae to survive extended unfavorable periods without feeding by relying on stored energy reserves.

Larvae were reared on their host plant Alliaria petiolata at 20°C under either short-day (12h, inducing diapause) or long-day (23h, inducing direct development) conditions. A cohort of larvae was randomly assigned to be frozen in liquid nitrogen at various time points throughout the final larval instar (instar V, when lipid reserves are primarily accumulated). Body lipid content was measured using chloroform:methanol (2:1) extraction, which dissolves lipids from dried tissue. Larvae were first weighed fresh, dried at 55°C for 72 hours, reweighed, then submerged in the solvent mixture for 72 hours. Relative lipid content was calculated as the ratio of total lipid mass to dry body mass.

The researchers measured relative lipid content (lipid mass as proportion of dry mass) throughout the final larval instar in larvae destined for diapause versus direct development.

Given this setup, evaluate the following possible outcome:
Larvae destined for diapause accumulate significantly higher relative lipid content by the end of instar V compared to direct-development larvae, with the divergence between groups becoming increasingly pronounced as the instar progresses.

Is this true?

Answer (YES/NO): NO